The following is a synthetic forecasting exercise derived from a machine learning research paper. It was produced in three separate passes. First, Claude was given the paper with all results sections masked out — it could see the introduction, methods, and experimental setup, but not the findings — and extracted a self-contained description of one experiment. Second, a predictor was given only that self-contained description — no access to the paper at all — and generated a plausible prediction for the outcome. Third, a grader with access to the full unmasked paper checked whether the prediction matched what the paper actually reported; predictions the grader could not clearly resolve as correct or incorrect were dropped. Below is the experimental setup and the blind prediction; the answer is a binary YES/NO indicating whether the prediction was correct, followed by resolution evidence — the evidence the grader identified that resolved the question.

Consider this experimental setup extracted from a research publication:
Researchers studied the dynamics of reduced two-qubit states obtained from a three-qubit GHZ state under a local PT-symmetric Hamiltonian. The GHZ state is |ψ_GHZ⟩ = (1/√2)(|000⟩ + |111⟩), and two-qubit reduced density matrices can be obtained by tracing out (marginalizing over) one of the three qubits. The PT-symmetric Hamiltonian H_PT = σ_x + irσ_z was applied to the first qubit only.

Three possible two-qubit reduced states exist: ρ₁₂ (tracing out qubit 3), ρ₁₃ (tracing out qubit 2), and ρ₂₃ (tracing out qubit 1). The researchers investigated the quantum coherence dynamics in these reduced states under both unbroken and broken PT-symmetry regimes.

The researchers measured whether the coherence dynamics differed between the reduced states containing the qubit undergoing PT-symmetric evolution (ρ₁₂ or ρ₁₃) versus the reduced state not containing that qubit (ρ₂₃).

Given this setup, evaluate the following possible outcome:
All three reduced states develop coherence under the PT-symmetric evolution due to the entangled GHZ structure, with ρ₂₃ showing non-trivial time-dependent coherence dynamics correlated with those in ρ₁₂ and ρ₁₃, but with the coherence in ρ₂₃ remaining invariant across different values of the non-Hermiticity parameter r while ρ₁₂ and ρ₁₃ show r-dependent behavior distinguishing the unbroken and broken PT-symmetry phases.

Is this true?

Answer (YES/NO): NO